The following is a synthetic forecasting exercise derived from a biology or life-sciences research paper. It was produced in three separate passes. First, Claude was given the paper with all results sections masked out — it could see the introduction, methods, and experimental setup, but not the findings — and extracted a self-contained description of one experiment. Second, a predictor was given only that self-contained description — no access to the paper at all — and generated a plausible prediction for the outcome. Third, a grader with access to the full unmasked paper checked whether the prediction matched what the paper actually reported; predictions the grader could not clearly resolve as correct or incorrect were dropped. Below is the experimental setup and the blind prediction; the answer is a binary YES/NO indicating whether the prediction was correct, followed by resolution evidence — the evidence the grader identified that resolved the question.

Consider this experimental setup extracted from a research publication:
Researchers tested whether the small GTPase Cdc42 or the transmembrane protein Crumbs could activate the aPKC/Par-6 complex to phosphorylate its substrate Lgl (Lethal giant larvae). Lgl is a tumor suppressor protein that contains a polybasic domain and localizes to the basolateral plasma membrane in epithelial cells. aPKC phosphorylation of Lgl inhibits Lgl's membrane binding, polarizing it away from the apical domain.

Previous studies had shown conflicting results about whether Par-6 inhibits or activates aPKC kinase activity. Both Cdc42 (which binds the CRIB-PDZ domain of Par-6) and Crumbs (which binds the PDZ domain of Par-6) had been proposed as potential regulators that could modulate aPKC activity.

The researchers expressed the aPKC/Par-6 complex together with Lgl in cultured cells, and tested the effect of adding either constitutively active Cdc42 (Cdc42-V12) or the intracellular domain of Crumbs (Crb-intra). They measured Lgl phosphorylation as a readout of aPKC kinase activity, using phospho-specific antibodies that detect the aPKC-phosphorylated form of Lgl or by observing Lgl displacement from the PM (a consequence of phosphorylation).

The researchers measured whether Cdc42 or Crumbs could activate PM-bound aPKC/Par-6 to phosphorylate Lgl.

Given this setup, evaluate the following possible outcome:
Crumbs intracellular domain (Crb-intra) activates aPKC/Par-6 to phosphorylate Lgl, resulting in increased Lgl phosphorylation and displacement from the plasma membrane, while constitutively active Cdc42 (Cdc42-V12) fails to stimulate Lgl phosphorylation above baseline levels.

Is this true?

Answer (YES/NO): YES